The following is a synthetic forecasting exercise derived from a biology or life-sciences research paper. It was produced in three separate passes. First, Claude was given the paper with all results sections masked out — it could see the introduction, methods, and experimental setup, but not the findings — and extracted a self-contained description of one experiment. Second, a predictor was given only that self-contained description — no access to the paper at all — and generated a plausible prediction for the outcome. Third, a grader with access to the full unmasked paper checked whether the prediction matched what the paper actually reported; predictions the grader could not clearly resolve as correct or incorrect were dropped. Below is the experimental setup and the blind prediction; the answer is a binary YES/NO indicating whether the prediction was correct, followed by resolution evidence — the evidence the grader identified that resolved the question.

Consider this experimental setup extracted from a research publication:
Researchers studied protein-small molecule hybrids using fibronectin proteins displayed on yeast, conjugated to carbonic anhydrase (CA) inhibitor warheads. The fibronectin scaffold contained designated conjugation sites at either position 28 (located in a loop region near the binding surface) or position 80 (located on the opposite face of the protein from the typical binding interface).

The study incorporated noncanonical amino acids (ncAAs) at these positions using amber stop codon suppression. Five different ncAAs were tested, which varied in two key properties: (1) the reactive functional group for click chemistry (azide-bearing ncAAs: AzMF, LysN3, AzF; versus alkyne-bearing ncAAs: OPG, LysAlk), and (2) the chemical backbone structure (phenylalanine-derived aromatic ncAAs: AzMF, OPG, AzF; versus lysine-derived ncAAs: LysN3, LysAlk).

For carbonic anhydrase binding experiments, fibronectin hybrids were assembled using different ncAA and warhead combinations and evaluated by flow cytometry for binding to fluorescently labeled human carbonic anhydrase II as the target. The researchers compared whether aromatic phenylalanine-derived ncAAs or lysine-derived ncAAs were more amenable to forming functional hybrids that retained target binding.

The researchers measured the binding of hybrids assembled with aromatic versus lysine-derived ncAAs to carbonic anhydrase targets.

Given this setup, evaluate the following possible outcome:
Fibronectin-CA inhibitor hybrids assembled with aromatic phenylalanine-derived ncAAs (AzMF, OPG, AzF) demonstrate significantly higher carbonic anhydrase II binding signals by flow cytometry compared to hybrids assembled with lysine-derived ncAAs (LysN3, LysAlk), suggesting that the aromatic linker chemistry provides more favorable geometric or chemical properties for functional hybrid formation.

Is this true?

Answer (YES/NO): NO